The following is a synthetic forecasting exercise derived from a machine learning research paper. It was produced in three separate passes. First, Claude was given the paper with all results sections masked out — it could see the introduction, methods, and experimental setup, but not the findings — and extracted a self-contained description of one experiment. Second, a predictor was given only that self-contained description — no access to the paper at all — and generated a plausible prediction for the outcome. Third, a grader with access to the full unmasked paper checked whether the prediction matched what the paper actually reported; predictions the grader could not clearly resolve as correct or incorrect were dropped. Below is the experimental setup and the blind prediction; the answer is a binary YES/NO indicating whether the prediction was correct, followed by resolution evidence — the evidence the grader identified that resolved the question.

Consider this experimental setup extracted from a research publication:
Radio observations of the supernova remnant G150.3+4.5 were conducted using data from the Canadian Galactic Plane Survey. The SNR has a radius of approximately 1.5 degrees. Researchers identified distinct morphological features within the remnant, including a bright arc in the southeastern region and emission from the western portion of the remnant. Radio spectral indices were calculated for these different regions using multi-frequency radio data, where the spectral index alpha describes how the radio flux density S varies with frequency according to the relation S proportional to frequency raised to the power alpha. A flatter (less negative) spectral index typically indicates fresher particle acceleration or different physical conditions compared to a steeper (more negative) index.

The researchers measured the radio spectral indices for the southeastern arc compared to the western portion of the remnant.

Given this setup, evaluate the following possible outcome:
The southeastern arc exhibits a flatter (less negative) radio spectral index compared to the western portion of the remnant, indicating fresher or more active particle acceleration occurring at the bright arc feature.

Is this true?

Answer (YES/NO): YES